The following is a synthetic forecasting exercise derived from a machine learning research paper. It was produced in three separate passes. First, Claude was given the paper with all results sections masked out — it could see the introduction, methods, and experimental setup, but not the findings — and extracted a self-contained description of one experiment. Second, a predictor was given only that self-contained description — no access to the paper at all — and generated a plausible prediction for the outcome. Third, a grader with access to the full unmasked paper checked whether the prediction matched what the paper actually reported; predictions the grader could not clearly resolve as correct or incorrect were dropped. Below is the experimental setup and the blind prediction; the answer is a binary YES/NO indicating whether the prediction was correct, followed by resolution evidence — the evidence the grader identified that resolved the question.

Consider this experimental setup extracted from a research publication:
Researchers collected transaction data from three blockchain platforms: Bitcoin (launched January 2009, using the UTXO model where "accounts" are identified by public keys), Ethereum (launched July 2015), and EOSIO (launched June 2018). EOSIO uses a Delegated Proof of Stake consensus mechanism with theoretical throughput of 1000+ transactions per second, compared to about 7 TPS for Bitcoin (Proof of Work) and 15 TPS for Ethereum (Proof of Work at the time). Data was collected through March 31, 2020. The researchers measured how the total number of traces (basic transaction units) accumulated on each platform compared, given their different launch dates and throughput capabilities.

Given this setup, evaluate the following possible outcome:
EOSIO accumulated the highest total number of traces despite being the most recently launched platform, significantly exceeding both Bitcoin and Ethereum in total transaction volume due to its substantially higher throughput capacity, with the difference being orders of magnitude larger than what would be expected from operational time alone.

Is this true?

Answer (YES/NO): YES